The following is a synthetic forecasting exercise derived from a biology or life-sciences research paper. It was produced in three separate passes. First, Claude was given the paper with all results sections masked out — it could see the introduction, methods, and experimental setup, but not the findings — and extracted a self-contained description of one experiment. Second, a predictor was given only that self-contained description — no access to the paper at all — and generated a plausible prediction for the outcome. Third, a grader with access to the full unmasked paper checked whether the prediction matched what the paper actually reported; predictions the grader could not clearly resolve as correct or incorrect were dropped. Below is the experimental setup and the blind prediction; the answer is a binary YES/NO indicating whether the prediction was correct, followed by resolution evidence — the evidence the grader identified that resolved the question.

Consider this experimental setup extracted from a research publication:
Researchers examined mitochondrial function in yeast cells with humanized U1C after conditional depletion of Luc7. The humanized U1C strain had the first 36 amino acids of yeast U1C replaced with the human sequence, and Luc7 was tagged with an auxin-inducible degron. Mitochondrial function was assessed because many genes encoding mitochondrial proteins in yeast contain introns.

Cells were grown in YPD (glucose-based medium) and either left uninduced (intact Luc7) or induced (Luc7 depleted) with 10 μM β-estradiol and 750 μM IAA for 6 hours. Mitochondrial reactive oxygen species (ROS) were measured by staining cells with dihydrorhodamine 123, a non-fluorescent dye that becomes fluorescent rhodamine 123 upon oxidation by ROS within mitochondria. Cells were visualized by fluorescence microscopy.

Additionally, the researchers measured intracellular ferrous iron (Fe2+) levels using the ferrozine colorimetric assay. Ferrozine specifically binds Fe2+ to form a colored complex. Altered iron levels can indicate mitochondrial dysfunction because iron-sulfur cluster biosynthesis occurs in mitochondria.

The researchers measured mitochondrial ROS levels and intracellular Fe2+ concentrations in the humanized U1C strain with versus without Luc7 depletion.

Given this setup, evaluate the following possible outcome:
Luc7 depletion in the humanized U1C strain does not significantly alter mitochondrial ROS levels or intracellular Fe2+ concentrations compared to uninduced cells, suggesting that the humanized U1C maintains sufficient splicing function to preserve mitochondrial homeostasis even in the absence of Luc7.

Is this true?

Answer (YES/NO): NO